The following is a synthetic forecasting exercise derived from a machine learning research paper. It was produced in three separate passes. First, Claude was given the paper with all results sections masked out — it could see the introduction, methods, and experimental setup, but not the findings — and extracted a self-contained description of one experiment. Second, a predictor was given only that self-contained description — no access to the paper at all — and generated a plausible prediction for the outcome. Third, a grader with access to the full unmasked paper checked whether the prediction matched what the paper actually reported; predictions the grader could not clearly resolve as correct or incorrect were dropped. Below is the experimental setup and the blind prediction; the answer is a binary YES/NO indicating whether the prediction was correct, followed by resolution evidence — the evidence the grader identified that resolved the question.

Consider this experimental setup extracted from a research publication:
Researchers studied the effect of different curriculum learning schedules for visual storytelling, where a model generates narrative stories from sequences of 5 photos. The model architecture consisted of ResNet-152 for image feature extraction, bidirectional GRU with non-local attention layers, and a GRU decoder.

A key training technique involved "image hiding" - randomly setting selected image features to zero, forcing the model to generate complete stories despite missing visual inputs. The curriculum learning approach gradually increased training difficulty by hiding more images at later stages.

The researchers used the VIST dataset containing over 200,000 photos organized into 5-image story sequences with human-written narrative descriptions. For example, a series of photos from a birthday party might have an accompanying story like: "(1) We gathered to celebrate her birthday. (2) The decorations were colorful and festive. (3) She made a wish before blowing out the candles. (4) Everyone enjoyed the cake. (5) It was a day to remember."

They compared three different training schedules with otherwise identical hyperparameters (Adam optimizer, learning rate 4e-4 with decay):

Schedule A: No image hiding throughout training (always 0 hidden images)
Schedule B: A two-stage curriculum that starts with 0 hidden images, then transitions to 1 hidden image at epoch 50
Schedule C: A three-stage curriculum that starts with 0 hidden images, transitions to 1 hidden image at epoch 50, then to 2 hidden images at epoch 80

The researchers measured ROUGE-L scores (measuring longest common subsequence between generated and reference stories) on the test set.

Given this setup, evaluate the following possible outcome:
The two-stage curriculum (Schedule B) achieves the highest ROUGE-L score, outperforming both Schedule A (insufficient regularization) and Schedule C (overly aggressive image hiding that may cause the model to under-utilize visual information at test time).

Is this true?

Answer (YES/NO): YES